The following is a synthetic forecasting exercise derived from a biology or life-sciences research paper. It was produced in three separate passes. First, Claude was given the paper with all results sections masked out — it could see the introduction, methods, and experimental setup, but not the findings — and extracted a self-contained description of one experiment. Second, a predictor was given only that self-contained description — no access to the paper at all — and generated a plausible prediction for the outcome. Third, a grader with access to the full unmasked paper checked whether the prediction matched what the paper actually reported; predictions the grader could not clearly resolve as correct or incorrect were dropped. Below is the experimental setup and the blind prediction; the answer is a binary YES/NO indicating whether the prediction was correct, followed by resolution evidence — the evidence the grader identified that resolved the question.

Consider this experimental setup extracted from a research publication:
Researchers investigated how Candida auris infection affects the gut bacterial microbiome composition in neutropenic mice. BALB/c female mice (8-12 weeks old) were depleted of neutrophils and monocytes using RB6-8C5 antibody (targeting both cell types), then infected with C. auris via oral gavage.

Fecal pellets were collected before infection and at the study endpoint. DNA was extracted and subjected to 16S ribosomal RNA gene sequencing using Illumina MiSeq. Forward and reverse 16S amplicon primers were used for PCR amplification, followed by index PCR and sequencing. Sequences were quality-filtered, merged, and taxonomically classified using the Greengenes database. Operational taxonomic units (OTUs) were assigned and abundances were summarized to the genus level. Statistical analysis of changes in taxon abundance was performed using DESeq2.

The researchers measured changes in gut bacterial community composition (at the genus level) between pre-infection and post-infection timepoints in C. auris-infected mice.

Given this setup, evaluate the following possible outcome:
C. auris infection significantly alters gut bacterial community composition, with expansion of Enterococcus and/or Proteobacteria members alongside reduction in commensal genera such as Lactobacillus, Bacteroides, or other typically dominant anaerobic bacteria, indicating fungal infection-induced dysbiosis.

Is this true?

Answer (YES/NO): NO